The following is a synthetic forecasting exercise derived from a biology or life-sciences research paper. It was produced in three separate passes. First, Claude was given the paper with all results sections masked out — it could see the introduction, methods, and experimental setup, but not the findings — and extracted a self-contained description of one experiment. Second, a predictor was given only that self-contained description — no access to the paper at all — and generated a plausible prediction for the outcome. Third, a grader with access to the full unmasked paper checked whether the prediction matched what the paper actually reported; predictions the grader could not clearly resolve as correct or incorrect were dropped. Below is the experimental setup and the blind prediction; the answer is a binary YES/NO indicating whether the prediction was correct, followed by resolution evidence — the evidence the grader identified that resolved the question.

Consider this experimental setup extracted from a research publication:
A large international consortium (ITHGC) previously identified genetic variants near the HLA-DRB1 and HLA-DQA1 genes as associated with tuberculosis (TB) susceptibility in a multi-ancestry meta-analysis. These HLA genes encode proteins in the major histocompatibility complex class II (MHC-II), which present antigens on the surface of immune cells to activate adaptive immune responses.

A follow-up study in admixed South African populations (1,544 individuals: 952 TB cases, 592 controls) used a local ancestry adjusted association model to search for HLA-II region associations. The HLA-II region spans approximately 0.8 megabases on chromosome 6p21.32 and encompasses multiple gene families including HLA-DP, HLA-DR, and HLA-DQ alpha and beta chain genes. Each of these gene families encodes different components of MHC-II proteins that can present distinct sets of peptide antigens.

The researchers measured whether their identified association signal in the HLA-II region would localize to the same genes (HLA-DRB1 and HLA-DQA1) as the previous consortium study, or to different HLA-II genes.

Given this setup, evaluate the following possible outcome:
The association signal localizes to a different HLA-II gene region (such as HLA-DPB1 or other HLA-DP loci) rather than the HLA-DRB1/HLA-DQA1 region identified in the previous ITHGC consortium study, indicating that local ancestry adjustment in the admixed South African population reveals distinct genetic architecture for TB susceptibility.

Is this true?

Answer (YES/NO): YES